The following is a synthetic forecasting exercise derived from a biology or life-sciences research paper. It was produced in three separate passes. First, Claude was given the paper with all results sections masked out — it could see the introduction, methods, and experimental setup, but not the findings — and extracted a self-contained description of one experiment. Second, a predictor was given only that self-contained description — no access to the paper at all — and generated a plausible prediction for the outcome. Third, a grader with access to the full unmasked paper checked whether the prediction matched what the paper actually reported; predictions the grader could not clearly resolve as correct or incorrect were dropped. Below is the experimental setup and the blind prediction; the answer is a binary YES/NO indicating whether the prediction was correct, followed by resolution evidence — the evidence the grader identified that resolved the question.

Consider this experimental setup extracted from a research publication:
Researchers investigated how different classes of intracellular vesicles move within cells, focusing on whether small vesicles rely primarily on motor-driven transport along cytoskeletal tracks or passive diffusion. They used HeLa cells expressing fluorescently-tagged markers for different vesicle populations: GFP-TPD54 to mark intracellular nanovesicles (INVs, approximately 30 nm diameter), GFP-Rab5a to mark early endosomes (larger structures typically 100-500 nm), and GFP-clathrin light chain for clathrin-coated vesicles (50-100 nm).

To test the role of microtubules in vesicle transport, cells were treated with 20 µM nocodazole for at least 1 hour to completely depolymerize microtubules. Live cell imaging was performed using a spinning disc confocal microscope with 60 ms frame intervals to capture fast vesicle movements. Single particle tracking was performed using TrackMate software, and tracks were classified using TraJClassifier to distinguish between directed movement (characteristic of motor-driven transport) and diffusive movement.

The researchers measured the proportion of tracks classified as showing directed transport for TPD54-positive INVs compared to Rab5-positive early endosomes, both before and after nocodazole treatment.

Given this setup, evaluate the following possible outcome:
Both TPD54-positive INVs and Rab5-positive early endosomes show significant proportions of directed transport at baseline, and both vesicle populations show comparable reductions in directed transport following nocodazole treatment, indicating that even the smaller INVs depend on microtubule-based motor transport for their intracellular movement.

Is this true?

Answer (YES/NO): NO